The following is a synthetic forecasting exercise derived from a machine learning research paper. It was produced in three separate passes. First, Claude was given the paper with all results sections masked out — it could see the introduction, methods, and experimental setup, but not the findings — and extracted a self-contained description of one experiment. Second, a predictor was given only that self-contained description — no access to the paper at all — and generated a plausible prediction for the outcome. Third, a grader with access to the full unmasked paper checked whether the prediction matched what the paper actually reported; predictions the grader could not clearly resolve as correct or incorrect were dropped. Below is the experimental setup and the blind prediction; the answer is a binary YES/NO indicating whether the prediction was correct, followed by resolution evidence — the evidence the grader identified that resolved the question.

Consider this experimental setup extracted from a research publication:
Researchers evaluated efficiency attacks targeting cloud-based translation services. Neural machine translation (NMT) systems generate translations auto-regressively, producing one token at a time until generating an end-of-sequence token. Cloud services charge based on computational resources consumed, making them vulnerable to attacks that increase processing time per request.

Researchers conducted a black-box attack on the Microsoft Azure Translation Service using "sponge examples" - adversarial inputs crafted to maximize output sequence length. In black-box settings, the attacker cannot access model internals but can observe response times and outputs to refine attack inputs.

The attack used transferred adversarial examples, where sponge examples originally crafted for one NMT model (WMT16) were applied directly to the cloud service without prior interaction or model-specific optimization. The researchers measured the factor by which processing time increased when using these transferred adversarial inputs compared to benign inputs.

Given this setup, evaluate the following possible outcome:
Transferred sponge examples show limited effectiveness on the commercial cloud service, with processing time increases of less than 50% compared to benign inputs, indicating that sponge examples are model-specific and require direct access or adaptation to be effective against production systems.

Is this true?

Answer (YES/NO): NO